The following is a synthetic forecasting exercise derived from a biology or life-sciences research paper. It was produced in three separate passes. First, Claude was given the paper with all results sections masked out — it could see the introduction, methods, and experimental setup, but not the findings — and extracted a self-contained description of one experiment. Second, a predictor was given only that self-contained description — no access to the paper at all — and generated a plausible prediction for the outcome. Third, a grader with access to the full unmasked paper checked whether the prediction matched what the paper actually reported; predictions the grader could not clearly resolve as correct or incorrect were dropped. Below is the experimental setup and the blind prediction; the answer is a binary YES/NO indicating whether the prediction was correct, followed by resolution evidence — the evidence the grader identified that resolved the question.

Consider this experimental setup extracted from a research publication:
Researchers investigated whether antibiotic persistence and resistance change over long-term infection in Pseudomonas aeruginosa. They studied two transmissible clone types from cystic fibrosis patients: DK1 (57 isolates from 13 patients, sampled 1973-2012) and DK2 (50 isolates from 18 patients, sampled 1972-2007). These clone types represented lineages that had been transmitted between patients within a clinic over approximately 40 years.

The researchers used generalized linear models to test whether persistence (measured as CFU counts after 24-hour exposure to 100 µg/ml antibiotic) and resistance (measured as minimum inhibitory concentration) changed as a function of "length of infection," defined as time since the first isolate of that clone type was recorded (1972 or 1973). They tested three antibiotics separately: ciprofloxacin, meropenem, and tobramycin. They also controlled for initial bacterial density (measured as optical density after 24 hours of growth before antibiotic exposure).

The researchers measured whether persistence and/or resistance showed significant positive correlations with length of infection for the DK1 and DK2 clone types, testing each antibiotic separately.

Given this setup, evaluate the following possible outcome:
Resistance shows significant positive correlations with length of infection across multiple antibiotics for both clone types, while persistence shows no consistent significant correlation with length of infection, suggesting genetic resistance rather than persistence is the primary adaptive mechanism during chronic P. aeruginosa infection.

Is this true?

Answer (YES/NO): NO